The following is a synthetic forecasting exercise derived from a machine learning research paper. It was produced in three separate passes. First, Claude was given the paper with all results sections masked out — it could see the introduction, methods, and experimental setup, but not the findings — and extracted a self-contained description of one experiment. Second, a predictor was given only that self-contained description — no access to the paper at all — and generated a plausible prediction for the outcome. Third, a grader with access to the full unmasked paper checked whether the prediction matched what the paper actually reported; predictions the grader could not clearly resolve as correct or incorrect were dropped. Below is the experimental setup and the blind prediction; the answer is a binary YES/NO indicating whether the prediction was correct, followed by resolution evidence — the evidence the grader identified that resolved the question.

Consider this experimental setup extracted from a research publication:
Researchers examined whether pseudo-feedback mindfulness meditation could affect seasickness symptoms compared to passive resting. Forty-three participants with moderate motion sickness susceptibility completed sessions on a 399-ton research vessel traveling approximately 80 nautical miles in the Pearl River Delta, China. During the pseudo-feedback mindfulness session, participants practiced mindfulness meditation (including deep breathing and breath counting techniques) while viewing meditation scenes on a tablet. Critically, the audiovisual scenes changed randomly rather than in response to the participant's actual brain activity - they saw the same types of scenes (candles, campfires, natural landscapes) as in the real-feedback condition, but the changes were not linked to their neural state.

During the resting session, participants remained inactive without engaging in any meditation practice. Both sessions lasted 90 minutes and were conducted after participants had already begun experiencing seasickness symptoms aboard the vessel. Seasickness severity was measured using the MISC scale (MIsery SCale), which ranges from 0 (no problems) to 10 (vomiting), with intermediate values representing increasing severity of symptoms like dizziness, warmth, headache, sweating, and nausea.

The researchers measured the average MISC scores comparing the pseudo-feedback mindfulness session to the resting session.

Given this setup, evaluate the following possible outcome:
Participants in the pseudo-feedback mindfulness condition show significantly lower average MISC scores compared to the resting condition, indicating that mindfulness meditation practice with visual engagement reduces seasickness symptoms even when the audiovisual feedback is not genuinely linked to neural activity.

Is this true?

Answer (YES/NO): NO